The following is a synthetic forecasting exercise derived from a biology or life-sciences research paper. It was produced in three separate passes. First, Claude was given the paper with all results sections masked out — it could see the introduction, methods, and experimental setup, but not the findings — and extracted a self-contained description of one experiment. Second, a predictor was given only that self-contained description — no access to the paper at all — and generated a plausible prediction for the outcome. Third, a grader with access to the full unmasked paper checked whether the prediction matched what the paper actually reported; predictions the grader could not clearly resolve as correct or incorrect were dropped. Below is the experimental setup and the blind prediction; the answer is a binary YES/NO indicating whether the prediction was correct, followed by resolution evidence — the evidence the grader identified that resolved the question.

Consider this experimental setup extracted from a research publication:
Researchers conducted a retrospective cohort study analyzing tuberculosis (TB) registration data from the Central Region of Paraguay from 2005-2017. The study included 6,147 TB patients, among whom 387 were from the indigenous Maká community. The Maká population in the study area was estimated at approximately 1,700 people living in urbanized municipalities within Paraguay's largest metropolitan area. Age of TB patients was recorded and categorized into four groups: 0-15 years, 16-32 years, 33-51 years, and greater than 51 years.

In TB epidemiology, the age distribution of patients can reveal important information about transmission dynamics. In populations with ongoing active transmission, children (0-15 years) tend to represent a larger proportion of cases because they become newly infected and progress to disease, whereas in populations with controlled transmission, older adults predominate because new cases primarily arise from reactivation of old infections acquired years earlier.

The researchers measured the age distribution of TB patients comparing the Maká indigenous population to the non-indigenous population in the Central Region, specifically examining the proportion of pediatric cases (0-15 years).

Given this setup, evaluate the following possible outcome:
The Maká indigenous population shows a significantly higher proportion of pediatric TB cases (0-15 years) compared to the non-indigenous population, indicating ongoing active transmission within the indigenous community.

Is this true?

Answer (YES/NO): YES